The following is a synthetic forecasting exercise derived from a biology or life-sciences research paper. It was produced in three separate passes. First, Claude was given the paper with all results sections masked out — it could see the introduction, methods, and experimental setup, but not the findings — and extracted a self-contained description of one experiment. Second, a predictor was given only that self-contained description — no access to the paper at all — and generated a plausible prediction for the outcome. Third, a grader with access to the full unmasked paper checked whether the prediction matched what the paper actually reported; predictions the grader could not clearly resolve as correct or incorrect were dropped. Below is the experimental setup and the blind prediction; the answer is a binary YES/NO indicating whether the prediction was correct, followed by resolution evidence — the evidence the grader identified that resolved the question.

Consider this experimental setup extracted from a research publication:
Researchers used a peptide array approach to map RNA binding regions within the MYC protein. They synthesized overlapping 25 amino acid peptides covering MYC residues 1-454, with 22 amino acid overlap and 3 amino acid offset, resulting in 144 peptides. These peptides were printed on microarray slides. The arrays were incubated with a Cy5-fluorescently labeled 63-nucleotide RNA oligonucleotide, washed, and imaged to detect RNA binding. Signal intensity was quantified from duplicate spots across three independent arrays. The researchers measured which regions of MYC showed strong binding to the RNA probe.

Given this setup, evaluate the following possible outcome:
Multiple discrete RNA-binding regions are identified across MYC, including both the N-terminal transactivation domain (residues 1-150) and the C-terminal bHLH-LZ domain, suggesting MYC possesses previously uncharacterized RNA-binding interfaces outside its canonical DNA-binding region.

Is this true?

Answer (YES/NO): YES